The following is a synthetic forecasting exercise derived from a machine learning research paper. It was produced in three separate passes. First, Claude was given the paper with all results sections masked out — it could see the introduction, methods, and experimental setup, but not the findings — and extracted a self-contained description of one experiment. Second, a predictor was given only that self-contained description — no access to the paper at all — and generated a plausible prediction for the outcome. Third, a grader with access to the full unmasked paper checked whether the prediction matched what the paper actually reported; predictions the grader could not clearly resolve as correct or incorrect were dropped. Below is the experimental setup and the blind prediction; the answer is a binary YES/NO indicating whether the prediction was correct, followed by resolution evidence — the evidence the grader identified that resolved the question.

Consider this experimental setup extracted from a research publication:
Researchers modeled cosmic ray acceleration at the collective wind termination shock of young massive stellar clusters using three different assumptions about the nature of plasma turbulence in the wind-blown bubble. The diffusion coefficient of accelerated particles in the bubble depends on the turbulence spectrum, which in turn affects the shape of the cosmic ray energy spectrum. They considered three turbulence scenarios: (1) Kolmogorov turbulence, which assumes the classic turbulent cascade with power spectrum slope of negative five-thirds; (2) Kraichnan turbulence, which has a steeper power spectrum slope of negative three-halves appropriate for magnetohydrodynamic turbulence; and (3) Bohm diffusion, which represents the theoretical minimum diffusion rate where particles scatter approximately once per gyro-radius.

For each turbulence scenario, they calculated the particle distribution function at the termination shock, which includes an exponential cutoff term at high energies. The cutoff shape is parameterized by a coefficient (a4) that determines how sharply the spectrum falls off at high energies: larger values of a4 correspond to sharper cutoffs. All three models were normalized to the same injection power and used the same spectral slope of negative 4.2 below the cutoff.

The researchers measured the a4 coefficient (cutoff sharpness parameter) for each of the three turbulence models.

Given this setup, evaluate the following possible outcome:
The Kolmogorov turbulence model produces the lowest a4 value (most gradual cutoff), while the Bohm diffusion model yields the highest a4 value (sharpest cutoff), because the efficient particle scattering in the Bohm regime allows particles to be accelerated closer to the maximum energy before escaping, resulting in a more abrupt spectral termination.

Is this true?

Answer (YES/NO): YES